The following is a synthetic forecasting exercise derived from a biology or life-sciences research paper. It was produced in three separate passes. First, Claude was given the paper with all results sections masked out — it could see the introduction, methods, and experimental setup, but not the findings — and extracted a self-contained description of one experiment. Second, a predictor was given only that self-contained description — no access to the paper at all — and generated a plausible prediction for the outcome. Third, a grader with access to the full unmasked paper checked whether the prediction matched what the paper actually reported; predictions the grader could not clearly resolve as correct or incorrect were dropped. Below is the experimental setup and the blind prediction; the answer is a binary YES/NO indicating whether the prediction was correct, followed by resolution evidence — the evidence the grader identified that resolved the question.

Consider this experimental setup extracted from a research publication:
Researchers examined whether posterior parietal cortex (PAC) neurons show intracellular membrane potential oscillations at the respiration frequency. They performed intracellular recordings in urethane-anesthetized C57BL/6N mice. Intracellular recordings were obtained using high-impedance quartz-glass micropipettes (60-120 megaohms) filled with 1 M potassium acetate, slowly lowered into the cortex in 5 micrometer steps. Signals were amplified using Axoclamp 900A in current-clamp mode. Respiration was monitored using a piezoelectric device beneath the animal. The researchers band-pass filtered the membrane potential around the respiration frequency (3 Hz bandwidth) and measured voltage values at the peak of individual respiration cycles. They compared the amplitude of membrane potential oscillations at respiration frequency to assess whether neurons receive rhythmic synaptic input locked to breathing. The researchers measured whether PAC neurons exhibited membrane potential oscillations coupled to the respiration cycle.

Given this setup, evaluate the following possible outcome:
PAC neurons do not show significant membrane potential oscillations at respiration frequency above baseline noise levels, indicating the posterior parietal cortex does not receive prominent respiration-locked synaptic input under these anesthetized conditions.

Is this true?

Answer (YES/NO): NO